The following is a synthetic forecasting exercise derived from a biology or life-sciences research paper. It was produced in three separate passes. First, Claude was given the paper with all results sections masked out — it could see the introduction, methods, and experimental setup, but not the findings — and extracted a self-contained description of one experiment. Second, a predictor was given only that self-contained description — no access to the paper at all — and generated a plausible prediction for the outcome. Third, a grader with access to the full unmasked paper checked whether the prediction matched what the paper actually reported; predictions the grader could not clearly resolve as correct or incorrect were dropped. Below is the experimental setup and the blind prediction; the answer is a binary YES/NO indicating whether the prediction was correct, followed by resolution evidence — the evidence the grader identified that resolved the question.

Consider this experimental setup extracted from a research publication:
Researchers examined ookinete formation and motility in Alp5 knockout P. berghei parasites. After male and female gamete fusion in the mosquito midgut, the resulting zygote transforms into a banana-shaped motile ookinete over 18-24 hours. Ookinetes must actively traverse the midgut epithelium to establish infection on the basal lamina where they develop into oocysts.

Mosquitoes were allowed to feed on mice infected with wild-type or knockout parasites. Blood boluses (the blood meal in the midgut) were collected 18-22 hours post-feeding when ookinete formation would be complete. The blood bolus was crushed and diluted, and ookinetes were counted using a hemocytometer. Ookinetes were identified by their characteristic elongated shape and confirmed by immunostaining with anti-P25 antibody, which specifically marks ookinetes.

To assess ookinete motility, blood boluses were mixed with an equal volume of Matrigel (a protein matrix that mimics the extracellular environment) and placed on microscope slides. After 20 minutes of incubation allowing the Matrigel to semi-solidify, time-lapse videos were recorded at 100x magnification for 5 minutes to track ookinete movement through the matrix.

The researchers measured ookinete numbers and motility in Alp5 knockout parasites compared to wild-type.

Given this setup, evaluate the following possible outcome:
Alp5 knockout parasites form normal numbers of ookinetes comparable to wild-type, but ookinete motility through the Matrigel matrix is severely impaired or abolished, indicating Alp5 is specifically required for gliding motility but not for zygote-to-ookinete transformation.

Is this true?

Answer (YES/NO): NO